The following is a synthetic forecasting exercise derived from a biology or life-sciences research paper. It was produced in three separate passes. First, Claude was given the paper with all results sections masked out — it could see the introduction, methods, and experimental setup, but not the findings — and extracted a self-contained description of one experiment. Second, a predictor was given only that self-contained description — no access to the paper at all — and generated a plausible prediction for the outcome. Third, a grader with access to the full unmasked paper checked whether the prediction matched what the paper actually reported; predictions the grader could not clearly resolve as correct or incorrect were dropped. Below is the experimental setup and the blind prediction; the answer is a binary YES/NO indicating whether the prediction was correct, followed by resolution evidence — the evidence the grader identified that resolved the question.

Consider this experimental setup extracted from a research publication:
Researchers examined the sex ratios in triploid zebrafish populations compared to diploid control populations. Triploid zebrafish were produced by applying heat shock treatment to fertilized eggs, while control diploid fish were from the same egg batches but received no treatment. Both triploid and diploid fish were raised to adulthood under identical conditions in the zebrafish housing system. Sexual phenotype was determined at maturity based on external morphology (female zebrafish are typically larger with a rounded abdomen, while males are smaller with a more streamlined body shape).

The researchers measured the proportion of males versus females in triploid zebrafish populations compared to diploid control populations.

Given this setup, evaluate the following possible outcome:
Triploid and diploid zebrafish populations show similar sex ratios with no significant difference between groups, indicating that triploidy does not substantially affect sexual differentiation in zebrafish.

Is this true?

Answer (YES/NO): NO